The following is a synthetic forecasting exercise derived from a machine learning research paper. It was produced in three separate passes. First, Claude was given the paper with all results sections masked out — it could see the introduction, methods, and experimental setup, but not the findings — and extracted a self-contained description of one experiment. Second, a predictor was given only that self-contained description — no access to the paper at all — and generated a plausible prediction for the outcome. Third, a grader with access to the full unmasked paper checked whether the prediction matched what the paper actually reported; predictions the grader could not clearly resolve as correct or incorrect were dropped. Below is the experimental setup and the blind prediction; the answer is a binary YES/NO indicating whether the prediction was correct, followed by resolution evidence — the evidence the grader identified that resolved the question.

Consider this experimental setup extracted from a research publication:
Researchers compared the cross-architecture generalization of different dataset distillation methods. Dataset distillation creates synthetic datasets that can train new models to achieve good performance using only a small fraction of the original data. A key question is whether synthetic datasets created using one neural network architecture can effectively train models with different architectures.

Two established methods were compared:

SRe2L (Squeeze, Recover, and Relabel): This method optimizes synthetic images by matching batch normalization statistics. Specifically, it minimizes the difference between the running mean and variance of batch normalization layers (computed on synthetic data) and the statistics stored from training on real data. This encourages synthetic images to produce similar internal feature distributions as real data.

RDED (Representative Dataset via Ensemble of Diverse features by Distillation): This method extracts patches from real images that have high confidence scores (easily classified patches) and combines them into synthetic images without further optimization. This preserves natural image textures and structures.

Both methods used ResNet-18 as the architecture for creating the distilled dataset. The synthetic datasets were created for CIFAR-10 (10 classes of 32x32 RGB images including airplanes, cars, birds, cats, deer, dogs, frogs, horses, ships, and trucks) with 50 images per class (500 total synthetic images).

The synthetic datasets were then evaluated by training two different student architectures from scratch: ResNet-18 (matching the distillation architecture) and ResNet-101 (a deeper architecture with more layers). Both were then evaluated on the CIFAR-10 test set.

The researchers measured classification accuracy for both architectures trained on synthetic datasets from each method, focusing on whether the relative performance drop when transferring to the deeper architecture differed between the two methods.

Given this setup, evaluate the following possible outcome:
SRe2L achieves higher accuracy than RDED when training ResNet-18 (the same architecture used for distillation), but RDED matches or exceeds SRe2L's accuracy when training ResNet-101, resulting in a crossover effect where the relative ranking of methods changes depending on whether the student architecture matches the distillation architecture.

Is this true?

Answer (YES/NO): NO